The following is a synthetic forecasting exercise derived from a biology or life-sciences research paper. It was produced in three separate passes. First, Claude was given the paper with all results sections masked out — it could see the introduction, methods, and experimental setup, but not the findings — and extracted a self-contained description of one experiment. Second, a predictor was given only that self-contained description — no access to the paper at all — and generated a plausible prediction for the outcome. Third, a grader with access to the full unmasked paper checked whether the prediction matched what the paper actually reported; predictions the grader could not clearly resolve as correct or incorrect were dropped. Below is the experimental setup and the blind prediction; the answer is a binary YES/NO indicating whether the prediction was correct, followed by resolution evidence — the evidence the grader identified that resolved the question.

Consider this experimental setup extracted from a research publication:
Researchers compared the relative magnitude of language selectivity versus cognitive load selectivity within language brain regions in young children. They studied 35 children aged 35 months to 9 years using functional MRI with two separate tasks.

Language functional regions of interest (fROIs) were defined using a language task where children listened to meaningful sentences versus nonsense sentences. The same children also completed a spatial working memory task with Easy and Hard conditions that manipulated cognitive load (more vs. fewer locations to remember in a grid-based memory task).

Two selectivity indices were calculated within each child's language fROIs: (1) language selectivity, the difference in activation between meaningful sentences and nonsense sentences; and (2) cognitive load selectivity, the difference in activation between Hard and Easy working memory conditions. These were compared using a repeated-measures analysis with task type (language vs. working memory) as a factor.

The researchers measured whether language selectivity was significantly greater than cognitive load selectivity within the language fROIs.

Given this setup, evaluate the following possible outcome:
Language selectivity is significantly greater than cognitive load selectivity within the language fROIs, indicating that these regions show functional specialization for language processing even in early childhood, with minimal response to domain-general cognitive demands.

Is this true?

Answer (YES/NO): YES